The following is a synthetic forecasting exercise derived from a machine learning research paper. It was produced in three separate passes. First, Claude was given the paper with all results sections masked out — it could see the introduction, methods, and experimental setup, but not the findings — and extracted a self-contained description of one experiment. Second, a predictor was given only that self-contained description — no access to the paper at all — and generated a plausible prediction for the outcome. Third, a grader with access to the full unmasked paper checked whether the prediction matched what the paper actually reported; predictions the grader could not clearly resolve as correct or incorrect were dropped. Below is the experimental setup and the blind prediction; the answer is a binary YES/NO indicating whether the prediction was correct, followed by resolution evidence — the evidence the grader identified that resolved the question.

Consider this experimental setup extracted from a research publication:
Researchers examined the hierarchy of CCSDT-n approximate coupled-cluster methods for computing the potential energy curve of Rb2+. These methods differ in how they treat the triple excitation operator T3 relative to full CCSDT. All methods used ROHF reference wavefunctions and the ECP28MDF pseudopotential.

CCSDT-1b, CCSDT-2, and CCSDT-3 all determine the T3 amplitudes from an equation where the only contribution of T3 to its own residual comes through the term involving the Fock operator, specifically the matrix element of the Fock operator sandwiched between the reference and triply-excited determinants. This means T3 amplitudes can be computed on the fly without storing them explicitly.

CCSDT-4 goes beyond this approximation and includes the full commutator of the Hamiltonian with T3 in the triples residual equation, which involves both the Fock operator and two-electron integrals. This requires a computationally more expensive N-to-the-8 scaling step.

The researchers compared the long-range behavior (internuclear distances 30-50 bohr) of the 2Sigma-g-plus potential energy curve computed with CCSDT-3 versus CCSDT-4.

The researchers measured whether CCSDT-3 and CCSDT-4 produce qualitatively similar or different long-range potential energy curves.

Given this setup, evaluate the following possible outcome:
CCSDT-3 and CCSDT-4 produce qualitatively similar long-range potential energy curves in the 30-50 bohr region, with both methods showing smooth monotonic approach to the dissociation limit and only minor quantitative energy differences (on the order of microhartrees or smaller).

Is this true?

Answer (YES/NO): NO